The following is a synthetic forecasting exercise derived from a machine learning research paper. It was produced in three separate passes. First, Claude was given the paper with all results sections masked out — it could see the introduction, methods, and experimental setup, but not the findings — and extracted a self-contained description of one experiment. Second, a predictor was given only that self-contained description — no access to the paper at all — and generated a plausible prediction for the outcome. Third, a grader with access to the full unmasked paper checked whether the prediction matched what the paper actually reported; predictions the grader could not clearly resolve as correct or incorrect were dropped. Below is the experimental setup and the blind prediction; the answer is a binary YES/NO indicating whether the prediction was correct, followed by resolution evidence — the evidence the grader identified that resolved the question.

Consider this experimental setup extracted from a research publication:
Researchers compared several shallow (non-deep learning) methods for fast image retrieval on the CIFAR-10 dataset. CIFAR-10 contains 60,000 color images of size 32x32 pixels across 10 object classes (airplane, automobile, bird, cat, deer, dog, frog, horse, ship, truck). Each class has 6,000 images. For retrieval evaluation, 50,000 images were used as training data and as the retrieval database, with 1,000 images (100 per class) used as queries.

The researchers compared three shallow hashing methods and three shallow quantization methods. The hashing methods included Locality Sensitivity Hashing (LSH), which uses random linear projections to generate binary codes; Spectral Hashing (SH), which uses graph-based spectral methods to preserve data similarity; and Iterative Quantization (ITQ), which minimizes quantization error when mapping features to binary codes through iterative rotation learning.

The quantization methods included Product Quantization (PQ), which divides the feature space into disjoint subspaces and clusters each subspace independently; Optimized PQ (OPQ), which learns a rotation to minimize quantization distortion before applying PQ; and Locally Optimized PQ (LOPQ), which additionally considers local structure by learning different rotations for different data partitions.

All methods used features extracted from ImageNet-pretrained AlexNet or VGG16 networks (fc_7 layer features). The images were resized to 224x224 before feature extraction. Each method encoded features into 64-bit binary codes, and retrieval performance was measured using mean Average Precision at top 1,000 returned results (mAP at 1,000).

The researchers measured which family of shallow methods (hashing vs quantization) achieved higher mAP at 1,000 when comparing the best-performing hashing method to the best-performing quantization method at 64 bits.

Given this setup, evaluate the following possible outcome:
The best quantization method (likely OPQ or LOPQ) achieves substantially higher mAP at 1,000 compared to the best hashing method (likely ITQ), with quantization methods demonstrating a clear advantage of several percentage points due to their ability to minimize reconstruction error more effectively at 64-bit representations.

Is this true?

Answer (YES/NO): NO